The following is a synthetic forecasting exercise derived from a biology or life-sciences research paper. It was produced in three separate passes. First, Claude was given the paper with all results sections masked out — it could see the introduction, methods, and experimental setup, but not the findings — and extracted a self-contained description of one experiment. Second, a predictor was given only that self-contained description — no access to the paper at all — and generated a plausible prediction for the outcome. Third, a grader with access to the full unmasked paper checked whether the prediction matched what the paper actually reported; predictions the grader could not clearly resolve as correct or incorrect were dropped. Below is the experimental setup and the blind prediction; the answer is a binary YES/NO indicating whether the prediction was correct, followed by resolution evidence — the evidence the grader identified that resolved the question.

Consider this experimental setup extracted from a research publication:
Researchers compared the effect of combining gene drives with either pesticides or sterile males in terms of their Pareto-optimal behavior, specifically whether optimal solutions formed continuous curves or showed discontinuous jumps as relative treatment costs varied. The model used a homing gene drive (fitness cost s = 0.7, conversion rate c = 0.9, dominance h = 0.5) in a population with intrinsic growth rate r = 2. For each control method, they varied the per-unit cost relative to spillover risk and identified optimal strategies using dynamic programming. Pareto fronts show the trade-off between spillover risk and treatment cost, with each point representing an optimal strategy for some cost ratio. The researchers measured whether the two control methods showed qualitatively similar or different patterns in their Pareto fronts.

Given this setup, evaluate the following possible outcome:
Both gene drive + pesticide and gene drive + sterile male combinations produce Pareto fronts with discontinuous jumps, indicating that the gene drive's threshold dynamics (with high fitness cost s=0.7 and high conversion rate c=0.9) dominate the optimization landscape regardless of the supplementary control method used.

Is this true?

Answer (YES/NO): NO